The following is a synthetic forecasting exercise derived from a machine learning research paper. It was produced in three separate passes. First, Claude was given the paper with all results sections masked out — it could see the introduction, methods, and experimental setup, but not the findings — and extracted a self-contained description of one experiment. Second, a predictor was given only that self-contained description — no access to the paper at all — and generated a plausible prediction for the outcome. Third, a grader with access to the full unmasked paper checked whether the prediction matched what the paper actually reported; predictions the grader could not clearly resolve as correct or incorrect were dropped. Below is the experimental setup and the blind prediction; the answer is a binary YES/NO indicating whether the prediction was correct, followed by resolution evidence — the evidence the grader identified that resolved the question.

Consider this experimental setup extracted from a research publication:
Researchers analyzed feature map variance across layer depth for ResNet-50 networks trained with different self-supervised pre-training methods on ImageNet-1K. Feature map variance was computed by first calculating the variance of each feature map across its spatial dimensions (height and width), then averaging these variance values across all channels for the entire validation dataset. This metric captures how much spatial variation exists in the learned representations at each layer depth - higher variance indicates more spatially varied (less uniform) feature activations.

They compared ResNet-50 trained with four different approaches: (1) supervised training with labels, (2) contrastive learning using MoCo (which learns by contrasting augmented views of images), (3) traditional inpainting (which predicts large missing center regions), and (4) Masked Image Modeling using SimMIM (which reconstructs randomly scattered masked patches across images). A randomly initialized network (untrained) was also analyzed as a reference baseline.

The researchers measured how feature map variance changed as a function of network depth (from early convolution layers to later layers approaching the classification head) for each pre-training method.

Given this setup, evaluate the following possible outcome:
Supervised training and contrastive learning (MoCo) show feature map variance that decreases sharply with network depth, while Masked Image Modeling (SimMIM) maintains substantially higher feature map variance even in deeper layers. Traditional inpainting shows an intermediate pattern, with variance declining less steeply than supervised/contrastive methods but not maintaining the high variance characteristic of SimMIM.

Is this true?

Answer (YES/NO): NO